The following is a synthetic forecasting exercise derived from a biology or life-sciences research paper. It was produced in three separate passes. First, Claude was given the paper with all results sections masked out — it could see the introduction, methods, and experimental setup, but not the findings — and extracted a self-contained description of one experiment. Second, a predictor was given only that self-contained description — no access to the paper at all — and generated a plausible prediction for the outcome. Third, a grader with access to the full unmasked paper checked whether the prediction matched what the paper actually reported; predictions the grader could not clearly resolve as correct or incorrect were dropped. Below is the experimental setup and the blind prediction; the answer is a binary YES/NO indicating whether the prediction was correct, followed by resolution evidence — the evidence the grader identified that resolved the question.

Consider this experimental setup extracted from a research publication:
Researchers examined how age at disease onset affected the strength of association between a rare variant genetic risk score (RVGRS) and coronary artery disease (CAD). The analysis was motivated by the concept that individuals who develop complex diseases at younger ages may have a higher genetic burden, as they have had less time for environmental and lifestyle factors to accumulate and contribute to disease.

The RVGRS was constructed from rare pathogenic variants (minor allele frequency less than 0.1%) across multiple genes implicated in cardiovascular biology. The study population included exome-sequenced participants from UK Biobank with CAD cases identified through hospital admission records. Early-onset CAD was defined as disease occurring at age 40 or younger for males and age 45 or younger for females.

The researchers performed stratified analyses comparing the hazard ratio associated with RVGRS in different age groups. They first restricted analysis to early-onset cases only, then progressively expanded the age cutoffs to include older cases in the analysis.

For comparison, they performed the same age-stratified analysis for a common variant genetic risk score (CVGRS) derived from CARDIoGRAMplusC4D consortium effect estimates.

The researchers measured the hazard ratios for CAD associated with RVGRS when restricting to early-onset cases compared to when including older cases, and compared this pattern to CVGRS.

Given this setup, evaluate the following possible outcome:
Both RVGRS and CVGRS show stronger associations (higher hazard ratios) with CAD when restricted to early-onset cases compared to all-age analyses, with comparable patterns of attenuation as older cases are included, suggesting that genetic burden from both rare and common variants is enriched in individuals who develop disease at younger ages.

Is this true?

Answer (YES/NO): YES